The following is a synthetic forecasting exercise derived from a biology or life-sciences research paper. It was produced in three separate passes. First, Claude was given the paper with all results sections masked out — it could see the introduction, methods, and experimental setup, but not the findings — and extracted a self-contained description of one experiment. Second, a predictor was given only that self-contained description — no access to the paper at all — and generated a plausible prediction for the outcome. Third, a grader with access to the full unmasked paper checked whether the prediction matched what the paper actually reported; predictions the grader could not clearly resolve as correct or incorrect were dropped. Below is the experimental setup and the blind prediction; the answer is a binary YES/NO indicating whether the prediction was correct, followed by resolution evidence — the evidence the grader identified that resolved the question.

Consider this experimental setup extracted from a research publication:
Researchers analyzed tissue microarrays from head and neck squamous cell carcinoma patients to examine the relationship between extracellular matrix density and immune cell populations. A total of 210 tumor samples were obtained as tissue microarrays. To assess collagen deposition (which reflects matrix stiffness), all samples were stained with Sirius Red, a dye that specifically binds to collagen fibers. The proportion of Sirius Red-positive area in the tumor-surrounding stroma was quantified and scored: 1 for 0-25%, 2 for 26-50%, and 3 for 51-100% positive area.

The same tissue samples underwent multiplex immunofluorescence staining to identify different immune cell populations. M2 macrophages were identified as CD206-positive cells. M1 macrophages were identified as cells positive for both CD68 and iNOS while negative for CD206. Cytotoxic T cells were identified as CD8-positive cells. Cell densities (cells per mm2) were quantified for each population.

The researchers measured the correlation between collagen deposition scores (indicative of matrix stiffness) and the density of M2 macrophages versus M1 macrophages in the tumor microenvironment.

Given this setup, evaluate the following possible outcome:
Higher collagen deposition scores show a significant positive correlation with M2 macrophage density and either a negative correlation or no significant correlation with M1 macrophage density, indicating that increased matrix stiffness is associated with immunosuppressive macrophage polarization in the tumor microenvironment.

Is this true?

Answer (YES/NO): NO